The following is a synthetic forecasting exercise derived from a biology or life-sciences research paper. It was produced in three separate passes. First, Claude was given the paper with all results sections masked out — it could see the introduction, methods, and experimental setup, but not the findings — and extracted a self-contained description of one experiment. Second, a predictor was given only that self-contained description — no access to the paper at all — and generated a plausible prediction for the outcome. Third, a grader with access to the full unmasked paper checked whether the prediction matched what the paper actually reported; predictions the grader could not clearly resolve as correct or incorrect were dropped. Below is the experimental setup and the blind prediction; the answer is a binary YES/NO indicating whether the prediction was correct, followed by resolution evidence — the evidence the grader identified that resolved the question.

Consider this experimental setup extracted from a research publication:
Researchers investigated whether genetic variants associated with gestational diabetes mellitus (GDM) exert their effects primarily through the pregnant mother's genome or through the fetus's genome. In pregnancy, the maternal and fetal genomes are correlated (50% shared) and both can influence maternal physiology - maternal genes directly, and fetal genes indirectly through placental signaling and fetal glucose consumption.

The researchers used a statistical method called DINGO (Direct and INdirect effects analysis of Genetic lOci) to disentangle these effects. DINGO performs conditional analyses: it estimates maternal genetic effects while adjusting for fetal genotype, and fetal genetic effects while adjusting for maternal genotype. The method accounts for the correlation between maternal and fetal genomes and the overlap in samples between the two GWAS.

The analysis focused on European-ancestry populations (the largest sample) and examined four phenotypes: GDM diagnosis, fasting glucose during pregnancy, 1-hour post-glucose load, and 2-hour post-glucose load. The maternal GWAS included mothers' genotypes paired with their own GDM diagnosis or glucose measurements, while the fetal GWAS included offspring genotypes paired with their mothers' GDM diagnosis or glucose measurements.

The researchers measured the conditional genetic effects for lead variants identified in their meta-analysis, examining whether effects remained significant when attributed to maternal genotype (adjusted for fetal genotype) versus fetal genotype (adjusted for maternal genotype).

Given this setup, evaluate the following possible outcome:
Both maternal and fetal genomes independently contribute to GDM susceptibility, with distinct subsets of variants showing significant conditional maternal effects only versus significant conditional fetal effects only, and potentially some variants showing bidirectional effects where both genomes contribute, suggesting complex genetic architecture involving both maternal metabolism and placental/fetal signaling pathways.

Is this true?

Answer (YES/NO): NO